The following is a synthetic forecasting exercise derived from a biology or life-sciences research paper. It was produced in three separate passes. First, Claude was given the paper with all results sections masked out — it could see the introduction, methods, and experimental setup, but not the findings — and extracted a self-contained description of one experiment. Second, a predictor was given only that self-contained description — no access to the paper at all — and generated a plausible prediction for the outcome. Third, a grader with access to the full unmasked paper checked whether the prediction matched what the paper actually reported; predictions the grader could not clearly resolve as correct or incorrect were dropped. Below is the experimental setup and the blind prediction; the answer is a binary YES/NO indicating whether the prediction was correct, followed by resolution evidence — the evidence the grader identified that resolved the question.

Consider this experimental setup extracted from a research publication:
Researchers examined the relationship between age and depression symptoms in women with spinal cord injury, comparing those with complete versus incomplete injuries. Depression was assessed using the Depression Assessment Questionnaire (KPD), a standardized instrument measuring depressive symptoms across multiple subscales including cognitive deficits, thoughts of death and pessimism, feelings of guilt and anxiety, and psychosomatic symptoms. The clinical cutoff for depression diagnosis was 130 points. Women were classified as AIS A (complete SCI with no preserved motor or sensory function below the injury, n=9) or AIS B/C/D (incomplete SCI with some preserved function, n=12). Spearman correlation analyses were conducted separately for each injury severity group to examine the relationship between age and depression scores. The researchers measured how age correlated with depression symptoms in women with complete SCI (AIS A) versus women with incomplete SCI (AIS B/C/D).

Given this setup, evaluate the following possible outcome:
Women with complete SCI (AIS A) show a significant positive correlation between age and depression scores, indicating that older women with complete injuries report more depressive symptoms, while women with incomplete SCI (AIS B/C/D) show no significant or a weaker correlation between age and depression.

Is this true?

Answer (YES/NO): NO